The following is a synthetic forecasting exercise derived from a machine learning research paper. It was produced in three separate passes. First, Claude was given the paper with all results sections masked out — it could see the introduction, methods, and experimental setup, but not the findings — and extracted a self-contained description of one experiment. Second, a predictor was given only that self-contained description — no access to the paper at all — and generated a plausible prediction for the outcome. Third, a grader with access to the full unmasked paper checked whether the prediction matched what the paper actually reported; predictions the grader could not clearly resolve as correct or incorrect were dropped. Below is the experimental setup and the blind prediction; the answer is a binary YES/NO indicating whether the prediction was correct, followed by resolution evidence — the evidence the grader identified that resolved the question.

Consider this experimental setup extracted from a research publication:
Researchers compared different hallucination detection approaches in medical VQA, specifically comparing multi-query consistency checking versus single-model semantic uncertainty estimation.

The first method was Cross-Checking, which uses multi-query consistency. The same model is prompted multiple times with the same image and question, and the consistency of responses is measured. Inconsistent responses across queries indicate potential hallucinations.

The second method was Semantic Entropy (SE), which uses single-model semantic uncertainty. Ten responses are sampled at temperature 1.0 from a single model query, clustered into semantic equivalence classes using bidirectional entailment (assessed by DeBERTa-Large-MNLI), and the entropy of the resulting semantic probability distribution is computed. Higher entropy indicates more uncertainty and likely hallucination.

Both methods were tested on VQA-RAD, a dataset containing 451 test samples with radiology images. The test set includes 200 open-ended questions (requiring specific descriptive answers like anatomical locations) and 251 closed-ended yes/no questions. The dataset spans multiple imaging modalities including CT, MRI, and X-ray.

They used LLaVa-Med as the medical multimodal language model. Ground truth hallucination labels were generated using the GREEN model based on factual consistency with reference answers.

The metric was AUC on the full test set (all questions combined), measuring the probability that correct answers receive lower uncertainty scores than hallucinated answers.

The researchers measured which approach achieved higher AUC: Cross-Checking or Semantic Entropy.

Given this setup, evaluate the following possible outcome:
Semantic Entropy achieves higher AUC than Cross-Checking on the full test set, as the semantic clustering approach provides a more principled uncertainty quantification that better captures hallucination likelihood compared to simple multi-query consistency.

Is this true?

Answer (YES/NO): YES